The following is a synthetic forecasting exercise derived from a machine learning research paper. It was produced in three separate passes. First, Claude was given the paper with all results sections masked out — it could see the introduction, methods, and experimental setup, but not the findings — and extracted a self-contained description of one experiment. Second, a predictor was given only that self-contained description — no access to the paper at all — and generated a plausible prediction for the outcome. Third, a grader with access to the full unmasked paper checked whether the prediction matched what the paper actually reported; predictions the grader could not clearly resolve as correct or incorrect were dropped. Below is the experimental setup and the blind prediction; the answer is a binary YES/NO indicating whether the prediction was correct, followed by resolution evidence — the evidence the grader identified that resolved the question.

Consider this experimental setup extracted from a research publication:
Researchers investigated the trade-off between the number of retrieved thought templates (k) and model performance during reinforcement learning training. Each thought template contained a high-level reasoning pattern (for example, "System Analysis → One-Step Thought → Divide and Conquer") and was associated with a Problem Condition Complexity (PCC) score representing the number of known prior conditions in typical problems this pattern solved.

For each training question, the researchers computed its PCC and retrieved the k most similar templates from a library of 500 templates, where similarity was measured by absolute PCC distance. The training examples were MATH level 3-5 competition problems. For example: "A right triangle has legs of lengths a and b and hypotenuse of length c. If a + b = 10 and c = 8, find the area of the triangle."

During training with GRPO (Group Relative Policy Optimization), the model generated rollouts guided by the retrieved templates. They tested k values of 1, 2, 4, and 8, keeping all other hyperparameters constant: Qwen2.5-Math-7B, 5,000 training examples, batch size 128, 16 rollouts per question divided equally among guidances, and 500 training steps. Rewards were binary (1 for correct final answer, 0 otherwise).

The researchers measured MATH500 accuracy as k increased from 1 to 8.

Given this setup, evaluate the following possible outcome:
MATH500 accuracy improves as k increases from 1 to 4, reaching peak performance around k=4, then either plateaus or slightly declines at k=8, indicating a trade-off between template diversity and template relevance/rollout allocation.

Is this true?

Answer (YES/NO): YES